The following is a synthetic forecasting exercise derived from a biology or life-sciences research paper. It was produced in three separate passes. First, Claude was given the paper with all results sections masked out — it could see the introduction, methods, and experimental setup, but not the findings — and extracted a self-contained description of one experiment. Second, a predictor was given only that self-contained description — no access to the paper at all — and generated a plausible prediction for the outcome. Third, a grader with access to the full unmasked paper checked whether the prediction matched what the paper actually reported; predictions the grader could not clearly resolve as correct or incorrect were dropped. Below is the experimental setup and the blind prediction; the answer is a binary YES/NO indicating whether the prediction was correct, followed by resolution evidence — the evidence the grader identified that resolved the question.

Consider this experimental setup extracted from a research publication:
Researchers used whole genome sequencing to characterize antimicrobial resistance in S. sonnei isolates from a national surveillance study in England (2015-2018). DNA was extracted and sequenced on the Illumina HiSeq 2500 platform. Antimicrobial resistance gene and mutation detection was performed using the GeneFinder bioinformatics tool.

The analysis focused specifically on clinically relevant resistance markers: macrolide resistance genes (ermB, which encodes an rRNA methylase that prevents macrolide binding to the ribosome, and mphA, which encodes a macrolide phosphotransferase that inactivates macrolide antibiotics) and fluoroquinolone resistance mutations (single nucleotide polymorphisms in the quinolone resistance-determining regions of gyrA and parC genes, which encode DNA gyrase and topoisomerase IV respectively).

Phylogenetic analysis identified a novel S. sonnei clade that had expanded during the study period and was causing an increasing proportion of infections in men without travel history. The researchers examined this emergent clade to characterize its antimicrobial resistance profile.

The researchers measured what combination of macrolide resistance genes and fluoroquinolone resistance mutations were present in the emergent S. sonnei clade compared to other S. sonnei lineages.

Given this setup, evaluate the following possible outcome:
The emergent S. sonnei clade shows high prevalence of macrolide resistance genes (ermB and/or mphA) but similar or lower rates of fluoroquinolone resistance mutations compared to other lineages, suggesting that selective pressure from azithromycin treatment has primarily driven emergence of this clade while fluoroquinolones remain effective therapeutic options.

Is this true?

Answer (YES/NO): NO